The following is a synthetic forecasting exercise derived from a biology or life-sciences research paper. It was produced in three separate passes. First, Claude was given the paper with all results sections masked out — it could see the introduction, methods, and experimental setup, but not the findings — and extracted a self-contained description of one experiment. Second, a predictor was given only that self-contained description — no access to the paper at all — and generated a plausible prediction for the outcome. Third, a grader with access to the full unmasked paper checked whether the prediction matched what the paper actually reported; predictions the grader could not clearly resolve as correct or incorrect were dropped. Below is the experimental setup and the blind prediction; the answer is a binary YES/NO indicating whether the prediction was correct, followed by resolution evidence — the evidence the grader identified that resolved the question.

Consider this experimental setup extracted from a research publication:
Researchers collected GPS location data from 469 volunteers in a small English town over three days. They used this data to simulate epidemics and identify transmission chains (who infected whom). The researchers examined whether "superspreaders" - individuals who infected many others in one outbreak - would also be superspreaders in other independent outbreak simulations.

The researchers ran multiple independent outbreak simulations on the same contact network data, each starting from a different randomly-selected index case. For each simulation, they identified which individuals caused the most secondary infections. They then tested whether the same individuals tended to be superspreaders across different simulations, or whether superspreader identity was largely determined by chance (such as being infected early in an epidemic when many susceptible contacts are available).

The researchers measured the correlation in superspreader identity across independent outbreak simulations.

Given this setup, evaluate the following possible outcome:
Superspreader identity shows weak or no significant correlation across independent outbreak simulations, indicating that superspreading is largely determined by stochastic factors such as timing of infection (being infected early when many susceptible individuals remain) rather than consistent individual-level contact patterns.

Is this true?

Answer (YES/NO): YES